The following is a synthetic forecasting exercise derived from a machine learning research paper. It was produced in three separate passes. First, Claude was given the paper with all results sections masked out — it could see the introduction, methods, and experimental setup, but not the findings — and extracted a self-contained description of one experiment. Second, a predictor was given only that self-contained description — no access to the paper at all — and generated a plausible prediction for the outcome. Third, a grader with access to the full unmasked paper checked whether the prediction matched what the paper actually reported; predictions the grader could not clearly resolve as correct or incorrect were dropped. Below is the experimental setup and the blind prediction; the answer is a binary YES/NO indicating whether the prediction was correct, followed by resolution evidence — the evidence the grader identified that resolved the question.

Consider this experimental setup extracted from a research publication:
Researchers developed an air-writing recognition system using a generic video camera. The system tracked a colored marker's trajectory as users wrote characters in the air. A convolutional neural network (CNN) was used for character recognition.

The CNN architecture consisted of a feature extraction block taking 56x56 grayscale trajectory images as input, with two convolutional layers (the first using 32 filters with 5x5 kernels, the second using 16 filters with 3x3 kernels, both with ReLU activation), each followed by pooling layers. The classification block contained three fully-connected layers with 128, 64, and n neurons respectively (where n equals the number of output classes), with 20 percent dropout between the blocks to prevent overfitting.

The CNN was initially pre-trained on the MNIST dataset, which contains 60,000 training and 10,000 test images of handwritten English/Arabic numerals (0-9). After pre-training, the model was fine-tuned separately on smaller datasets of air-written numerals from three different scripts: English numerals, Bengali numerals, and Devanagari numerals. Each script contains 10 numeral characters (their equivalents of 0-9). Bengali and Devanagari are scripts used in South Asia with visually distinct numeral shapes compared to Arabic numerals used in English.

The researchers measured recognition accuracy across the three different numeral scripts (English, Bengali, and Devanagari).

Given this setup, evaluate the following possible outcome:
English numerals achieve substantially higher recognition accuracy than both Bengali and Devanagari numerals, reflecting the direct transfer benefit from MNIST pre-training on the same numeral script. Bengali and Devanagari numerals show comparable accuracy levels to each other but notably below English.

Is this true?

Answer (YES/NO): NO